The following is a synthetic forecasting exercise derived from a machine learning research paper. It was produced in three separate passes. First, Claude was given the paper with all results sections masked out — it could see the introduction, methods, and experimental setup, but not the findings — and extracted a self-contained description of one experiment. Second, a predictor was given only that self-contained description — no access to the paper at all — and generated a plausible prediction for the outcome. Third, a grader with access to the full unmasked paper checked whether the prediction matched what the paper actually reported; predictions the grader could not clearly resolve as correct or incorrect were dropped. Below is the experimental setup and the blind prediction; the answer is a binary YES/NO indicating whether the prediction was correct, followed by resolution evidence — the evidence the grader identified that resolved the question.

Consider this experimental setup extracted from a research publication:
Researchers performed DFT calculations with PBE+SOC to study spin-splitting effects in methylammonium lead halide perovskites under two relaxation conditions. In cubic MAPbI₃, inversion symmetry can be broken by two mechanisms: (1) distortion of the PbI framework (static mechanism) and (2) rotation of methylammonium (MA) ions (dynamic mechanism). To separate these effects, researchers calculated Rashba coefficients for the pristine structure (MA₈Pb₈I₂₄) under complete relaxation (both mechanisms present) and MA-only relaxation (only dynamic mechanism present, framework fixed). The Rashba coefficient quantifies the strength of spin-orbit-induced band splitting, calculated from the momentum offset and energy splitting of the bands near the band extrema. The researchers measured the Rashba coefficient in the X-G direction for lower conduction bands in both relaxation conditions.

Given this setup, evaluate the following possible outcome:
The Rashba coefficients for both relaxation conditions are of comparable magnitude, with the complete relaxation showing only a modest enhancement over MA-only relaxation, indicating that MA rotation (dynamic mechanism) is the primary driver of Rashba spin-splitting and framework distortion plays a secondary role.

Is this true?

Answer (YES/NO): NO